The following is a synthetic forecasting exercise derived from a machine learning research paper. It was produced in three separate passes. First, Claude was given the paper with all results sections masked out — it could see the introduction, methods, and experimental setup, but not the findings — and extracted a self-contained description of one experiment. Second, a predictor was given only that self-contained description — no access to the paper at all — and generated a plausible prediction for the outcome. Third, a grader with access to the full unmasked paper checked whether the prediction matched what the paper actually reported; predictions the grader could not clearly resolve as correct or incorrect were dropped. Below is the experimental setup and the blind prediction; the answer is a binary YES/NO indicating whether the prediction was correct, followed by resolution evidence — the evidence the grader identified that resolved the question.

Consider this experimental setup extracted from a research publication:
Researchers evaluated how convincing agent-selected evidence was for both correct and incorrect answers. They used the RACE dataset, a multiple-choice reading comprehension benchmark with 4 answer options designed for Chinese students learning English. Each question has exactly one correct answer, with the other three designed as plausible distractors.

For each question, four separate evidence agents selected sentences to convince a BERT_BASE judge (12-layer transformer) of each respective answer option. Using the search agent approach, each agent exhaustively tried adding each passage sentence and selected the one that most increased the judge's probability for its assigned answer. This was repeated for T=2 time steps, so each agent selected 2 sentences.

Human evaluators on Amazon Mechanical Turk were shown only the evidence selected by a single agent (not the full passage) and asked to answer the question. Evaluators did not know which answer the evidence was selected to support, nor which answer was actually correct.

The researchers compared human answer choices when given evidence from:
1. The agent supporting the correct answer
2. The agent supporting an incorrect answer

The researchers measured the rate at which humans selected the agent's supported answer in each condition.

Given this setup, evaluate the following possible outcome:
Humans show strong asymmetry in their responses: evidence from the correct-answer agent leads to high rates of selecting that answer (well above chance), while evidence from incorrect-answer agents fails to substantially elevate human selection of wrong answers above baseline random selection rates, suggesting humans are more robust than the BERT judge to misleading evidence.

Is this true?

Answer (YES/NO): NO